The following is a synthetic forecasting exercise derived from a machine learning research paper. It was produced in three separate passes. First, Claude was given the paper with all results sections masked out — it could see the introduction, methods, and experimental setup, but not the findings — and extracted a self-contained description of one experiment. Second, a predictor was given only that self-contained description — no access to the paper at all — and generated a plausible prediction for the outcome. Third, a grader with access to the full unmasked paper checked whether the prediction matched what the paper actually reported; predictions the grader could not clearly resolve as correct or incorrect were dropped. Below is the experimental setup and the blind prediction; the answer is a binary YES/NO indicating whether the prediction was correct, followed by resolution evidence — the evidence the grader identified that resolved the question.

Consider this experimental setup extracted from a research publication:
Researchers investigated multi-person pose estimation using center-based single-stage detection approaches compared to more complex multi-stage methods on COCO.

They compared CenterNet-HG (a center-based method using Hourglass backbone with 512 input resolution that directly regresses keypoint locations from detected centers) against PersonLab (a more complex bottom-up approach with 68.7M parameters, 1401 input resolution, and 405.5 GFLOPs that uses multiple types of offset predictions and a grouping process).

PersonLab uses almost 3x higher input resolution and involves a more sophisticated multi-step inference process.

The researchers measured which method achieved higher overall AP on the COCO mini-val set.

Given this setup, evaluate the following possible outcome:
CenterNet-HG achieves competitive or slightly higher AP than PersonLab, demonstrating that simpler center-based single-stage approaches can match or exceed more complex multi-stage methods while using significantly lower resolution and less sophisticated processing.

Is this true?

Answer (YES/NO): NO